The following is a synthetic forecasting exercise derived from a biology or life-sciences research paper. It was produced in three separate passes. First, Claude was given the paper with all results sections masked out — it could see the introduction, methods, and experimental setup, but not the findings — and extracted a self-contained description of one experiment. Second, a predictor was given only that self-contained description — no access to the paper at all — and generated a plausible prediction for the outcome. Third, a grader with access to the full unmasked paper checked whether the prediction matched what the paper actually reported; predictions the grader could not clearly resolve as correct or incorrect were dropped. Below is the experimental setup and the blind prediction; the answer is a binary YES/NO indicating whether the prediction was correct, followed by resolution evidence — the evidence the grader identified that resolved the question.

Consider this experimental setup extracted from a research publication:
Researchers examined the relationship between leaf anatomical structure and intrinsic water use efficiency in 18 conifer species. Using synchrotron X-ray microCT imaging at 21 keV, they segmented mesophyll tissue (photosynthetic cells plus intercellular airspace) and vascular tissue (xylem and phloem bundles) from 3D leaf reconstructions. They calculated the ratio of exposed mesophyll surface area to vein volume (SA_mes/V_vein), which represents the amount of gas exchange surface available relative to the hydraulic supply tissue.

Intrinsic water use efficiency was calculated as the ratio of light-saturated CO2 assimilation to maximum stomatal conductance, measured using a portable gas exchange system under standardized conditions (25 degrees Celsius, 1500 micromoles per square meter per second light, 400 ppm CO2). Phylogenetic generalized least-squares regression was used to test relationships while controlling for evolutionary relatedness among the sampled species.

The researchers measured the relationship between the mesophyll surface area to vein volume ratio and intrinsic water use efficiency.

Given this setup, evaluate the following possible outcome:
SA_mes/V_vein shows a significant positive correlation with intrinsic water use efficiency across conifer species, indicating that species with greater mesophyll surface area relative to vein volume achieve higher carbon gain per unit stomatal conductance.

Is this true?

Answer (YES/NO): NO